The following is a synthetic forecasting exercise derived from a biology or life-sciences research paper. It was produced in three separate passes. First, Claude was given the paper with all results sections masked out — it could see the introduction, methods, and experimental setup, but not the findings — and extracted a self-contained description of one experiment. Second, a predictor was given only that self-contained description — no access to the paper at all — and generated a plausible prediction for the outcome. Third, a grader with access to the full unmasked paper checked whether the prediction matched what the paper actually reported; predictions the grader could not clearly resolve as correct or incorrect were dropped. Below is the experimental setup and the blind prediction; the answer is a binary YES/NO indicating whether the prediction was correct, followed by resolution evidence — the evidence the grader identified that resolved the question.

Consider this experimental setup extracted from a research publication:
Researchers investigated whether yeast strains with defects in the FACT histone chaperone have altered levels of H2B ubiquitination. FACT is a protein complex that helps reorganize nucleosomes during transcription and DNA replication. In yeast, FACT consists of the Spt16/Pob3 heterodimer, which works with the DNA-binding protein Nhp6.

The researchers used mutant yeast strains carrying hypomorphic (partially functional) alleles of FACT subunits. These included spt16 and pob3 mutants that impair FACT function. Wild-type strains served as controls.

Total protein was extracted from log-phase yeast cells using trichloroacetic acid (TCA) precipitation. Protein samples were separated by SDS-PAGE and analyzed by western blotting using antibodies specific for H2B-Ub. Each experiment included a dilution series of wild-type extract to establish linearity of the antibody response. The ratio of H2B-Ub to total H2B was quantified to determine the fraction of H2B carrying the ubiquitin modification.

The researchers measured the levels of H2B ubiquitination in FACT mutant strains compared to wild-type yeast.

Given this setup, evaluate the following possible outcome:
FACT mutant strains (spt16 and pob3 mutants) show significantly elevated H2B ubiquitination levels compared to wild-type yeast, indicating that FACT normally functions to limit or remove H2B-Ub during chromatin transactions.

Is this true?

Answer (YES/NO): YES